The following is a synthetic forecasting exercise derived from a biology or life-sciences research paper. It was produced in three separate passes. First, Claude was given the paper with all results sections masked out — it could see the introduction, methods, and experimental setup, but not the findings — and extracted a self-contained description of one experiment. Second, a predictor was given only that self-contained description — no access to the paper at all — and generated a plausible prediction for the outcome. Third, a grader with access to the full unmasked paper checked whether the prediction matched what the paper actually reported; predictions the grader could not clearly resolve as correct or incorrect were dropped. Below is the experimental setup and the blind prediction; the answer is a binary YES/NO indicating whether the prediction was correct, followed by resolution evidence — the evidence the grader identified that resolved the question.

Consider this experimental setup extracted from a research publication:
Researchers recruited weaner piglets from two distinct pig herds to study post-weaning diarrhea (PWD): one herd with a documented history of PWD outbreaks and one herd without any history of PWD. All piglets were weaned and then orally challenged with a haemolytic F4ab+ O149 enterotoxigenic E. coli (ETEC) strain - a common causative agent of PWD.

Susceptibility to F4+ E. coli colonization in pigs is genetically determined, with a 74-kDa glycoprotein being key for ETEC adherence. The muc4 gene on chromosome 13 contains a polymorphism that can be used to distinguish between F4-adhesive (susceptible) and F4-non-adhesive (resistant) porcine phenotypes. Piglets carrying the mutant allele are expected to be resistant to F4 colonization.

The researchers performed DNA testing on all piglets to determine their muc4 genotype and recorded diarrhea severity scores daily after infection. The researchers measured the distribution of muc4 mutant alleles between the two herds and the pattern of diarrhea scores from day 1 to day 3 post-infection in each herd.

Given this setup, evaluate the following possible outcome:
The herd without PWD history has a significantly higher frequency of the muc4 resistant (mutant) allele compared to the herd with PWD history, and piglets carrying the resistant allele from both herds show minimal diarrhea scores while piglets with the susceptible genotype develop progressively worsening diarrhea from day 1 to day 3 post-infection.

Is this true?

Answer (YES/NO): NO